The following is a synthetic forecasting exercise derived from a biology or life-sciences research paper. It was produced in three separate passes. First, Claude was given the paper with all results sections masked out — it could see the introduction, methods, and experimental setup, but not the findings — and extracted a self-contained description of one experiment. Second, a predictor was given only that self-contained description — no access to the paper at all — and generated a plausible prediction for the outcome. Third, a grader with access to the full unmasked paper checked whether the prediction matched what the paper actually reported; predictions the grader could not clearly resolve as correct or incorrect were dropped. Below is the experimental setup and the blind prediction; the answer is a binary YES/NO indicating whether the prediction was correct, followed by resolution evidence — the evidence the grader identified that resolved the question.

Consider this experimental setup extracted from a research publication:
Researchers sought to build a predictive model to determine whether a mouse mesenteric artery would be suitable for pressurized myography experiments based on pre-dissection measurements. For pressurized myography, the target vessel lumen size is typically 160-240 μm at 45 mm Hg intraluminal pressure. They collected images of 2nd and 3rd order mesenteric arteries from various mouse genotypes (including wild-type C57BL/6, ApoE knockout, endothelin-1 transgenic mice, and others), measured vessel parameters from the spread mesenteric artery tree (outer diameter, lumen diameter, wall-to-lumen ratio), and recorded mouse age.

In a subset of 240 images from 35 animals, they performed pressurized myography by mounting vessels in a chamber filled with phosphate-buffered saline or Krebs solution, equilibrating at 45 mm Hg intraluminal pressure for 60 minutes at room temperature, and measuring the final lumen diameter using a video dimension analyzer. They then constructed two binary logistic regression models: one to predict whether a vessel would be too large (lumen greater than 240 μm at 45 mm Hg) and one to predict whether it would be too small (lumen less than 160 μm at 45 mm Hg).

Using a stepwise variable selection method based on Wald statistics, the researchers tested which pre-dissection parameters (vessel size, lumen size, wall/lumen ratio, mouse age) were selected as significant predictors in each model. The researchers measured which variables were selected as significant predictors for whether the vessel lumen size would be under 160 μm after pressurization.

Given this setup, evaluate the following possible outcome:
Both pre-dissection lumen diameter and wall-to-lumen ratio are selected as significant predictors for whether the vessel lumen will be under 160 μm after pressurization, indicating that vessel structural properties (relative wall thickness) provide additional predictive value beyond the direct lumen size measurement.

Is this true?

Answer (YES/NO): NO